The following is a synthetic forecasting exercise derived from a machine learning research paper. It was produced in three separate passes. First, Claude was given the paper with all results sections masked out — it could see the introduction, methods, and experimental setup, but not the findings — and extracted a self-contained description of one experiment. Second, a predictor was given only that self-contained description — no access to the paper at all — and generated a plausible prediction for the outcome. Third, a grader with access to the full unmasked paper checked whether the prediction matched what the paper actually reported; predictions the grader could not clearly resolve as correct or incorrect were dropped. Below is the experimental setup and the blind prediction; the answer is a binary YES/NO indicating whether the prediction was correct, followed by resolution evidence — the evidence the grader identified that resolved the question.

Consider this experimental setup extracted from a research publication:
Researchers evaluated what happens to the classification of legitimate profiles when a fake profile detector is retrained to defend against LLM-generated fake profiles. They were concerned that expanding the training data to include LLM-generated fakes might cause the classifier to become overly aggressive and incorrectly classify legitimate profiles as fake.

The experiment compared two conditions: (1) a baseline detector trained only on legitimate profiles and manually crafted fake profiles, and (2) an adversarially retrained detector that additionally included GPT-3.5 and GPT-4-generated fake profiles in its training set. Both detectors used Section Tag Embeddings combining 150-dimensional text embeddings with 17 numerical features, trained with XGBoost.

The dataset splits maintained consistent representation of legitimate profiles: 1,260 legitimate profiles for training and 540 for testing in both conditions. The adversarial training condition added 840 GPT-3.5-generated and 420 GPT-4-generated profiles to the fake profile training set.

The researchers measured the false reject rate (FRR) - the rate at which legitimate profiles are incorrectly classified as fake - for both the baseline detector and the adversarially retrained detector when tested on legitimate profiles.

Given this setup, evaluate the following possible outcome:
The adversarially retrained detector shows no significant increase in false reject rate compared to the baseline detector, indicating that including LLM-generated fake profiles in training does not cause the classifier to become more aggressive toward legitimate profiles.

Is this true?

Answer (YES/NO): YES